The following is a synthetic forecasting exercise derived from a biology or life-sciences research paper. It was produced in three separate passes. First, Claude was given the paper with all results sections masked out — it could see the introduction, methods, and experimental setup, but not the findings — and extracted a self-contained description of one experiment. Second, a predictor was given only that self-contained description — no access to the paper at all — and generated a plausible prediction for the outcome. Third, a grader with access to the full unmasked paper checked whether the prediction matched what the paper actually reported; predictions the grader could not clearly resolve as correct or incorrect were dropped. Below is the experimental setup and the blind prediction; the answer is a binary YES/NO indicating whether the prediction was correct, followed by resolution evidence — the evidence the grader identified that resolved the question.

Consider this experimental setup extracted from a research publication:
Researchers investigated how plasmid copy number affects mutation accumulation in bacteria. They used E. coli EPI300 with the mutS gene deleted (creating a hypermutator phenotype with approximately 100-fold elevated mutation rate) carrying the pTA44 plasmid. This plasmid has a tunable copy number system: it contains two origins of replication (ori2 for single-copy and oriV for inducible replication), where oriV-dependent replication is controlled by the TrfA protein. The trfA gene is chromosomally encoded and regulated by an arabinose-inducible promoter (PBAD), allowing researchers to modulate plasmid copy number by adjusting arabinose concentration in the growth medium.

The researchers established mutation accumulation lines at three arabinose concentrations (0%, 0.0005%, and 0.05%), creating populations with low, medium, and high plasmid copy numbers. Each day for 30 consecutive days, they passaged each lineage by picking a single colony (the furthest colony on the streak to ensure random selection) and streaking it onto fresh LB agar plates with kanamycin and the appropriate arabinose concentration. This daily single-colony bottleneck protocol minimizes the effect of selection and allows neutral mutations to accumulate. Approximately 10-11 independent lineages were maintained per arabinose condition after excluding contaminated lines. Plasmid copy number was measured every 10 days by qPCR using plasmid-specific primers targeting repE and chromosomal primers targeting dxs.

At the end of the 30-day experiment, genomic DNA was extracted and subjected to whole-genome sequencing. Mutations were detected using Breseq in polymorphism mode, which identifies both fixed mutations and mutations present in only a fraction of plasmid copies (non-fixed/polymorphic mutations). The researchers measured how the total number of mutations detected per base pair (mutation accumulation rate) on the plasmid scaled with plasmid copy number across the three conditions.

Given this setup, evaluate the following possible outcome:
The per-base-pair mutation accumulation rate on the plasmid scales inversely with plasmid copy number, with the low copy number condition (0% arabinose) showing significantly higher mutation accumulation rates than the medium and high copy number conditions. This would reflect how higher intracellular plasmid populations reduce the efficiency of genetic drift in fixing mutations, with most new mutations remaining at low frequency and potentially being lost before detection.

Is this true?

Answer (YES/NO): NO